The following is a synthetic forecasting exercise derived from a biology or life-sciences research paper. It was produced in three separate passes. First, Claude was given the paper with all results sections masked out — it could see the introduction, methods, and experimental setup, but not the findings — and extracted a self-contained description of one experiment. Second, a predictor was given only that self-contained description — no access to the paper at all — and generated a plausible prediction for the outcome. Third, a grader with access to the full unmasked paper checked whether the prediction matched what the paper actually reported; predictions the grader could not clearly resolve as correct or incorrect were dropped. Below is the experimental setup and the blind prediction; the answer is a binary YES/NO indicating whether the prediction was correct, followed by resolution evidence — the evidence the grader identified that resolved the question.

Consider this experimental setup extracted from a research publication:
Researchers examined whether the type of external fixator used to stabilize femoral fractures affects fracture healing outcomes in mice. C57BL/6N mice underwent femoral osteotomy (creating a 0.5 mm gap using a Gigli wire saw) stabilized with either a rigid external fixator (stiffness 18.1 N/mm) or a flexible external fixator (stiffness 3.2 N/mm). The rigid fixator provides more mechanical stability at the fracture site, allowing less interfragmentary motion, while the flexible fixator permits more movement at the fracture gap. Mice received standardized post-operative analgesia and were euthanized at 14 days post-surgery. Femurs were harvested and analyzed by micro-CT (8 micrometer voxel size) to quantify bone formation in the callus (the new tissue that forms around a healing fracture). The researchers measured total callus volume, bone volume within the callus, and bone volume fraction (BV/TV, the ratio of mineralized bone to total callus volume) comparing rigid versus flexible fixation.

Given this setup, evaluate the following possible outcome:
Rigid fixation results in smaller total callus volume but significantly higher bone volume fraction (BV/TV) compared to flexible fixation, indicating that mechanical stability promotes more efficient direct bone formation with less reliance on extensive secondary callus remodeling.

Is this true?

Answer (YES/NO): NO